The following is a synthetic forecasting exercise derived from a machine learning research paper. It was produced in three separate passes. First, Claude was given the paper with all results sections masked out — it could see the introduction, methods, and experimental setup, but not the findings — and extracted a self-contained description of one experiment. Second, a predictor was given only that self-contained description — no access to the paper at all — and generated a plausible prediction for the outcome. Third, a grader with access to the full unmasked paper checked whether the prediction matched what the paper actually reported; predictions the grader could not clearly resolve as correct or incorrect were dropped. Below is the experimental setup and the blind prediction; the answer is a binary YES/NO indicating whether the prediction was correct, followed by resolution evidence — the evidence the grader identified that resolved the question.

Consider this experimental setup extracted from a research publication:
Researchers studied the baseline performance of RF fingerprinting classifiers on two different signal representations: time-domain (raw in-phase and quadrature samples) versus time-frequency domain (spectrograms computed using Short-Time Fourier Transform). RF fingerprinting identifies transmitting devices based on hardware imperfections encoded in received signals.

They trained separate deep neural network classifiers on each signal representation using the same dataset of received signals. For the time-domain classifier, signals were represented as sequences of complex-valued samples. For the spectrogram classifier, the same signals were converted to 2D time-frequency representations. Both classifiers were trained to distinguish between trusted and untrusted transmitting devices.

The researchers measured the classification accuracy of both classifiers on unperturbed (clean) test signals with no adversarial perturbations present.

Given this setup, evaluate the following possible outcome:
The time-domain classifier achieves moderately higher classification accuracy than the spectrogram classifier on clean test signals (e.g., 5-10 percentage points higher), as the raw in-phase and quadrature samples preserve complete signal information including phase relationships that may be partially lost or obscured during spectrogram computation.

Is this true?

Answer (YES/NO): NO